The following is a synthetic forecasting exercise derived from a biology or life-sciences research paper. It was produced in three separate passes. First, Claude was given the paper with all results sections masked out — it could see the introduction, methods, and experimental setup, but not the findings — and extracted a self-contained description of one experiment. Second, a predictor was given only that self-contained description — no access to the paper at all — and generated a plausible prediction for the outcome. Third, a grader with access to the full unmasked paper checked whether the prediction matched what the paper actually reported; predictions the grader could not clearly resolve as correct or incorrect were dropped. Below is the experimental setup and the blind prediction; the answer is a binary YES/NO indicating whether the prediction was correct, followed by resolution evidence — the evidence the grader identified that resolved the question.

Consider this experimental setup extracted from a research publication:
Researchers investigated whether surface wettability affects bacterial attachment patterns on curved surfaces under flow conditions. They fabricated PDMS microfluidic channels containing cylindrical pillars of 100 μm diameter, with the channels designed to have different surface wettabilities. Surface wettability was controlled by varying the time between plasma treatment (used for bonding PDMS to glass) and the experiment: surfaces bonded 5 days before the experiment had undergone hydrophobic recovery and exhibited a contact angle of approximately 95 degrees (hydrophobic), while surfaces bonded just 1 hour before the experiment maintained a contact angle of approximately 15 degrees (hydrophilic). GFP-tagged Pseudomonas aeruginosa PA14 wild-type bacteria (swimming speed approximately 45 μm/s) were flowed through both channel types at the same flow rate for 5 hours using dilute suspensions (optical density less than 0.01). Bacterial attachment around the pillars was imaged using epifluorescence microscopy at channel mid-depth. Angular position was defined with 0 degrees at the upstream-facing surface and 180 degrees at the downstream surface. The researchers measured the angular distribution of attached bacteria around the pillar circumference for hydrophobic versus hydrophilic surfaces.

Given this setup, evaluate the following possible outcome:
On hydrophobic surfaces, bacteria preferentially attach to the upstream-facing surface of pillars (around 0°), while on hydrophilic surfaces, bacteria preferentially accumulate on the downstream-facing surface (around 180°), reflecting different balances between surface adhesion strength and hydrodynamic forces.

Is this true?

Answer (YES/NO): NO